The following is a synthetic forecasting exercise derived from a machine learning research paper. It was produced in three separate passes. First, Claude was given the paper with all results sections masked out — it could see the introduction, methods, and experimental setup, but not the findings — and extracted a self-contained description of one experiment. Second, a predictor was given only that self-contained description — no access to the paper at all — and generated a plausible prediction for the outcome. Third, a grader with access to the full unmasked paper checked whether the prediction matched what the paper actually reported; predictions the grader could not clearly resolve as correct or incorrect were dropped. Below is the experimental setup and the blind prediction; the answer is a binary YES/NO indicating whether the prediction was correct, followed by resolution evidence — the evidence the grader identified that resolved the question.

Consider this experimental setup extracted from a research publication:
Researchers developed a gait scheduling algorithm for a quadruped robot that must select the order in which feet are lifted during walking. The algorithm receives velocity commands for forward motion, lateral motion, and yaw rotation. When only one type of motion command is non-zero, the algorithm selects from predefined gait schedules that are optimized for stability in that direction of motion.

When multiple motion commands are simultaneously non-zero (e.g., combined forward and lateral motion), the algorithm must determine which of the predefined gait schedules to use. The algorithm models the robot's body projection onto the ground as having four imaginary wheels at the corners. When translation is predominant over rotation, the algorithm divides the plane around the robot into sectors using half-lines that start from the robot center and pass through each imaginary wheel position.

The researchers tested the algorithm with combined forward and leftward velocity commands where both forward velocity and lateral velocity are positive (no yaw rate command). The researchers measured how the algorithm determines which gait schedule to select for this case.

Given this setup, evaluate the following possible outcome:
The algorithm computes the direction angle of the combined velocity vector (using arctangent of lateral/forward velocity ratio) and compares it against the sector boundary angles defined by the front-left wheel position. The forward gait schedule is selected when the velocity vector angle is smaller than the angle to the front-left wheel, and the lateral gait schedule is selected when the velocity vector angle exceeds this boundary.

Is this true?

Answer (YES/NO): YES